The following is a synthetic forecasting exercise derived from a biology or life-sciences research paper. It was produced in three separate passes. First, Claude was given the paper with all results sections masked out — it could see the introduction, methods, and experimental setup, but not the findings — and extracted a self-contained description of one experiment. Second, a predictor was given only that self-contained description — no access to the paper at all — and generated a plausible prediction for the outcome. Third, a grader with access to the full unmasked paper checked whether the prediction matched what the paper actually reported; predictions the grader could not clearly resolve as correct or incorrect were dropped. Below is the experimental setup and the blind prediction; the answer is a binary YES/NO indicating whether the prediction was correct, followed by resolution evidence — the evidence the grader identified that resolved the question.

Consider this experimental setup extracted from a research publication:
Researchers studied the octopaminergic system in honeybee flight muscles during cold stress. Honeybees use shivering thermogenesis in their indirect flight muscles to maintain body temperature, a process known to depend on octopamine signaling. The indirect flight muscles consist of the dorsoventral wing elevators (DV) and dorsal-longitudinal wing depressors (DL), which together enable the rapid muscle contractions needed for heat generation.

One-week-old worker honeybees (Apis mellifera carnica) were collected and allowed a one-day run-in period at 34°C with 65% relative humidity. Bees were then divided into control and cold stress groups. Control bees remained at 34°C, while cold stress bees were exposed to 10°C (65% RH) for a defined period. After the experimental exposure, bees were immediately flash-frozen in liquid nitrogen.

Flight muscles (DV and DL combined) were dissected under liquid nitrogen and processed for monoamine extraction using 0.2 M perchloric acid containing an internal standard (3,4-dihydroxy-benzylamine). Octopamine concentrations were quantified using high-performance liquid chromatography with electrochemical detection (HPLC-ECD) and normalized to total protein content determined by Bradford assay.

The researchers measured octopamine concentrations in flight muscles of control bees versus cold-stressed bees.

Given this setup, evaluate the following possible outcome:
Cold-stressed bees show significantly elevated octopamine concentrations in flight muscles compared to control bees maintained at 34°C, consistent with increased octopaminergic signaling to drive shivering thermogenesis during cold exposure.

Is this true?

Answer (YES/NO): NO